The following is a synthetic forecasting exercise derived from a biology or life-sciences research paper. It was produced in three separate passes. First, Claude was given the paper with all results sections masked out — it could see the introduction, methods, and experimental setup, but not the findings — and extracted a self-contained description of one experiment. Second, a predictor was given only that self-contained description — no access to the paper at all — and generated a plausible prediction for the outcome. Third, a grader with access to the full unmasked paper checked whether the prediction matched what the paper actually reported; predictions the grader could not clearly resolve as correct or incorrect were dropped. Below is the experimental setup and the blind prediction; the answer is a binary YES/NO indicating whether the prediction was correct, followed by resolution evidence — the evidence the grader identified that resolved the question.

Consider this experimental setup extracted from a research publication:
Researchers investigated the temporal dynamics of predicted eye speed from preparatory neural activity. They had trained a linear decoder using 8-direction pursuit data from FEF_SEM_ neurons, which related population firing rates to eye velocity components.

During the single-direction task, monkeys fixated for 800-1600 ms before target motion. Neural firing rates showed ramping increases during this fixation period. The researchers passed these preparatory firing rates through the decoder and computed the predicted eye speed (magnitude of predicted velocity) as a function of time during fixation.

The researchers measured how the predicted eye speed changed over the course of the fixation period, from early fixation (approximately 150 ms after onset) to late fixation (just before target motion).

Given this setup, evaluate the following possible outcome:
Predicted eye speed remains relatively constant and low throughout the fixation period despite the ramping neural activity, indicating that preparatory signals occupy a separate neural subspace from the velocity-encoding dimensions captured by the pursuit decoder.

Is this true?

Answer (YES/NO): NO